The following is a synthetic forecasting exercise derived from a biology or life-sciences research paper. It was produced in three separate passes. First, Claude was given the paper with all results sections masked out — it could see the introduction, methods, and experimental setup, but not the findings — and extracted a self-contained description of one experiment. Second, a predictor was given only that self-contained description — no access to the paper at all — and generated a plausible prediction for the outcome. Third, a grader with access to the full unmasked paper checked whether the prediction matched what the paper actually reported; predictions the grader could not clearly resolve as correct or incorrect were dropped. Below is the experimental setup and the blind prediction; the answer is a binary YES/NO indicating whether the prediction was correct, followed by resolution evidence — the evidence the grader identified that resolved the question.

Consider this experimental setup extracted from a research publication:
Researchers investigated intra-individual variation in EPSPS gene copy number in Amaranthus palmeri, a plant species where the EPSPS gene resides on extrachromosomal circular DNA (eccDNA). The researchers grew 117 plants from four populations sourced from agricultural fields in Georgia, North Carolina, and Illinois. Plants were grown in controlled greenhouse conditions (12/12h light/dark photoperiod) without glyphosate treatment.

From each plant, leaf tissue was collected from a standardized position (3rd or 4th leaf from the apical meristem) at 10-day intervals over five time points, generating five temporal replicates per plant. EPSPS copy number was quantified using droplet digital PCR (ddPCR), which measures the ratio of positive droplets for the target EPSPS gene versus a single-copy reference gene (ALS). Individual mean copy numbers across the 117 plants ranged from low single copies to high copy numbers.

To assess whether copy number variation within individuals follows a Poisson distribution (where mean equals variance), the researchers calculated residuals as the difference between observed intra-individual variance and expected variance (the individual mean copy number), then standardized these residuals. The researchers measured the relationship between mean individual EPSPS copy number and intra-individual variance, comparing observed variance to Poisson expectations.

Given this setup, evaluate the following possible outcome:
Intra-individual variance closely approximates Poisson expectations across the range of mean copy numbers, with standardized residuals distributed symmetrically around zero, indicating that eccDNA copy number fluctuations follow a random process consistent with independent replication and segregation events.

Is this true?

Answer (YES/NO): NO